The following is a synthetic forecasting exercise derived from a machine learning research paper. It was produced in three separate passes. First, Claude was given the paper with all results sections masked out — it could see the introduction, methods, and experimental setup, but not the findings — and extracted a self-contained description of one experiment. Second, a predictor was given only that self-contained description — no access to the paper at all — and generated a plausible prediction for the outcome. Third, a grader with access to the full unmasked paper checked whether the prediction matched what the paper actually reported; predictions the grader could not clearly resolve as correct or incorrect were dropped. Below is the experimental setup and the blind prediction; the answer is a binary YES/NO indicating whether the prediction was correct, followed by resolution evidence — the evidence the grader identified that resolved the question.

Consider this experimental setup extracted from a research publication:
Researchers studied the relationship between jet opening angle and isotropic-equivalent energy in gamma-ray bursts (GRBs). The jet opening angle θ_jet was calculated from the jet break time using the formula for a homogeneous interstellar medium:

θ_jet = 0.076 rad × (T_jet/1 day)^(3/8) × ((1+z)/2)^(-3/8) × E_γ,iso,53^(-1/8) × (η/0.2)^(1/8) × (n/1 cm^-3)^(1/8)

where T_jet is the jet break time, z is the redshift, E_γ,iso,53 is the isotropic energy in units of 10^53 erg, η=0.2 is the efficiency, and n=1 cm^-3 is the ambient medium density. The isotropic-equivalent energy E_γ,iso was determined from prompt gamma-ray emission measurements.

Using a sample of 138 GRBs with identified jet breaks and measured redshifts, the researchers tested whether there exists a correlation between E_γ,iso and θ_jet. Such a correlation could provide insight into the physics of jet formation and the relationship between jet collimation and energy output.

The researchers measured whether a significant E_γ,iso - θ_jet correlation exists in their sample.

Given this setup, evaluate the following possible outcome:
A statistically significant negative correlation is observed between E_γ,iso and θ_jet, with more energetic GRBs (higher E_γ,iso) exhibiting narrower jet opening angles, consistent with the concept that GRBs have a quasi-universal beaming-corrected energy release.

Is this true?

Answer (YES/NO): YES